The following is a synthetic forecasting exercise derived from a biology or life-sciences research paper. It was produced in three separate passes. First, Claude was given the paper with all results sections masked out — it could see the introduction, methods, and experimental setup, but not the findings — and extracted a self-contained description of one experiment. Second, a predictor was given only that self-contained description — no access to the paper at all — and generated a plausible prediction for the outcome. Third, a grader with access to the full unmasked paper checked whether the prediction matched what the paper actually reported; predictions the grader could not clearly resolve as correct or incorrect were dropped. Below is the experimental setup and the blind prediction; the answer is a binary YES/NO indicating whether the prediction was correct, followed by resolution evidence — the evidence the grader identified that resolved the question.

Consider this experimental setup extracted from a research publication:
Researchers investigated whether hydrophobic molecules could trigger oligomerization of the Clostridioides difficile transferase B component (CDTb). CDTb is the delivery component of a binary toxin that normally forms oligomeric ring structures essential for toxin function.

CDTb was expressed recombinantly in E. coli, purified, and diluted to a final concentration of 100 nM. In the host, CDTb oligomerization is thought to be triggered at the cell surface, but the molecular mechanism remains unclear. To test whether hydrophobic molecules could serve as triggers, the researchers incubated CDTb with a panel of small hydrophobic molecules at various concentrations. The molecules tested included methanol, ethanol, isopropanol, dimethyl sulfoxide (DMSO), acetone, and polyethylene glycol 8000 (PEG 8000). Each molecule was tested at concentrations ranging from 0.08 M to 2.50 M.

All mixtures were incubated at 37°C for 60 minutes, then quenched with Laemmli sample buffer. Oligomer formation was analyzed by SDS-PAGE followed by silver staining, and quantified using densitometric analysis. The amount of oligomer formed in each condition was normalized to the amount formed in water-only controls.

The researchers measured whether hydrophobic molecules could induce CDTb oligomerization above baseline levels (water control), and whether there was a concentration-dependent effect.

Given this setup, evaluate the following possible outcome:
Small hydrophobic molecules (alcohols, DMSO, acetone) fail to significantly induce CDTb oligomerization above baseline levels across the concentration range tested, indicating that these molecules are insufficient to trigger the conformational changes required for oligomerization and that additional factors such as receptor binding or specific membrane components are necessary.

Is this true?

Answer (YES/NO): NO